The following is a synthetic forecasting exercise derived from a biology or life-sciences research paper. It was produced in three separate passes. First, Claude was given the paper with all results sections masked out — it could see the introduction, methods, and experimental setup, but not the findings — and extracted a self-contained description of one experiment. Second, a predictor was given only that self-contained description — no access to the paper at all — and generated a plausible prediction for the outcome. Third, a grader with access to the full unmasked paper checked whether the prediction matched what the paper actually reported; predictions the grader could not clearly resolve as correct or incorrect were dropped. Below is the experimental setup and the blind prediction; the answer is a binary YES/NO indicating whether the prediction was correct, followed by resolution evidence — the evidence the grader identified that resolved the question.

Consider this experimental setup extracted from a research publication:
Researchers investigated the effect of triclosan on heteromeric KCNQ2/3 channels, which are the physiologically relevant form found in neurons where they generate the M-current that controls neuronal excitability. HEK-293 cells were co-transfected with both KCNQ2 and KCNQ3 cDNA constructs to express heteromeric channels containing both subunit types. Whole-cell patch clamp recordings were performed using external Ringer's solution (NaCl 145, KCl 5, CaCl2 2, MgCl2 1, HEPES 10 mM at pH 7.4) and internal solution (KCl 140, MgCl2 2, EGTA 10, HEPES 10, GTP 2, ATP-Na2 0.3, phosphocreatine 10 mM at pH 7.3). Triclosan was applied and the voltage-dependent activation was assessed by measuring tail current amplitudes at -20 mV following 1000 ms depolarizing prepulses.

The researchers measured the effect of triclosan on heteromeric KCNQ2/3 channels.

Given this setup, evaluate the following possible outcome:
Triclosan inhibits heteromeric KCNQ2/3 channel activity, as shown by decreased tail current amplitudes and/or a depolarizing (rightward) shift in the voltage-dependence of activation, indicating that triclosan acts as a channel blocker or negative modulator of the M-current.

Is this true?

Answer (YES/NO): NO